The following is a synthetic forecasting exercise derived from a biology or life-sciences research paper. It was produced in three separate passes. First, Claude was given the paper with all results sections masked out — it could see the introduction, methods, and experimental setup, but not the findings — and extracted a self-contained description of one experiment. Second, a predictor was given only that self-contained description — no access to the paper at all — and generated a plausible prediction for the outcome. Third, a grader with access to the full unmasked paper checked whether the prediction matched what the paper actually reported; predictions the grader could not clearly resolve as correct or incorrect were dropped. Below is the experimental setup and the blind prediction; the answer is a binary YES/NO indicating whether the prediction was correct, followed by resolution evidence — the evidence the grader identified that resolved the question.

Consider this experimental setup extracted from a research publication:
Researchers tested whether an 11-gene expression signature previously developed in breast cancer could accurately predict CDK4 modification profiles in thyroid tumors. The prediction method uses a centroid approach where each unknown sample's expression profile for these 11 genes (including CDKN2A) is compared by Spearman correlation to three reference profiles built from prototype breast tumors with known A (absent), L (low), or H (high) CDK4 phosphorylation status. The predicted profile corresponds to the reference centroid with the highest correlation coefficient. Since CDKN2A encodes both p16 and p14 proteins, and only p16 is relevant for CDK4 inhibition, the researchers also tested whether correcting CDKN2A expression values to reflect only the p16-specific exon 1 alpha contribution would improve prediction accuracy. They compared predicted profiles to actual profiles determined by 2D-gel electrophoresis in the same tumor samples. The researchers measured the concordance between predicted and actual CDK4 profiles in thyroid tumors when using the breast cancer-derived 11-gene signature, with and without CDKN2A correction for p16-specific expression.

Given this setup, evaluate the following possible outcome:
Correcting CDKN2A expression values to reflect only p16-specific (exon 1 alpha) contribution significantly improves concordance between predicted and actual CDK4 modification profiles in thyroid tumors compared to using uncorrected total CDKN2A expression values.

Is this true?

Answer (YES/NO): YES